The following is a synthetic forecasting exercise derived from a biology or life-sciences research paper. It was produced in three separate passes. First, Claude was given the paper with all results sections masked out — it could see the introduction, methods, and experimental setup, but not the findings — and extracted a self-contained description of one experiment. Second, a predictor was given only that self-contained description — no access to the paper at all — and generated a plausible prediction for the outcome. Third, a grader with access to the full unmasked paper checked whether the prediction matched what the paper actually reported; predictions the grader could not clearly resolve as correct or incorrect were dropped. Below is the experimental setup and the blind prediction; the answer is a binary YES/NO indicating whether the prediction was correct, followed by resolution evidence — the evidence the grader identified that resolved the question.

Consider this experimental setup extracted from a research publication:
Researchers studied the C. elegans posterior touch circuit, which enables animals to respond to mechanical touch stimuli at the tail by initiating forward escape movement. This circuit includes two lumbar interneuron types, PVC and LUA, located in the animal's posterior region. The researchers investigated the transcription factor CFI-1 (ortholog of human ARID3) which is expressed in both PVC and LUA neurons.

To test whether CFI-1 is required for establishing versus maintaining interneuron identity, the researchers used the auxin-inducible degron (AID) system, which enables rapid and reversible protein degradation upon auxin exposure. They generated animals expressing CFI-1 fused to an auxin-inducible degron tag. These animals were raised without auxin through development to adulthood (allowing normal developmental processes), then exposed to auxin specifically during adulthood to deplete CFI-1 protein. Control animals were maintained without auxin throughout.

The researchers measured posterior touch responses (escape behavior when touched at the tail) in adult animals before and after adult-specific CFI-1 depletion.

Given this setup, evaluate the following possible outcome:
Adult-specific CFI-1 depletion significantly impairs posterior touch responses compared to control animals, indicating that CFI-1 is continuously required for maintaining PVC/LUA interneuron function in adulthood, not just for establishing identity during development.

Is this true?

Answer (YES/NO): YES